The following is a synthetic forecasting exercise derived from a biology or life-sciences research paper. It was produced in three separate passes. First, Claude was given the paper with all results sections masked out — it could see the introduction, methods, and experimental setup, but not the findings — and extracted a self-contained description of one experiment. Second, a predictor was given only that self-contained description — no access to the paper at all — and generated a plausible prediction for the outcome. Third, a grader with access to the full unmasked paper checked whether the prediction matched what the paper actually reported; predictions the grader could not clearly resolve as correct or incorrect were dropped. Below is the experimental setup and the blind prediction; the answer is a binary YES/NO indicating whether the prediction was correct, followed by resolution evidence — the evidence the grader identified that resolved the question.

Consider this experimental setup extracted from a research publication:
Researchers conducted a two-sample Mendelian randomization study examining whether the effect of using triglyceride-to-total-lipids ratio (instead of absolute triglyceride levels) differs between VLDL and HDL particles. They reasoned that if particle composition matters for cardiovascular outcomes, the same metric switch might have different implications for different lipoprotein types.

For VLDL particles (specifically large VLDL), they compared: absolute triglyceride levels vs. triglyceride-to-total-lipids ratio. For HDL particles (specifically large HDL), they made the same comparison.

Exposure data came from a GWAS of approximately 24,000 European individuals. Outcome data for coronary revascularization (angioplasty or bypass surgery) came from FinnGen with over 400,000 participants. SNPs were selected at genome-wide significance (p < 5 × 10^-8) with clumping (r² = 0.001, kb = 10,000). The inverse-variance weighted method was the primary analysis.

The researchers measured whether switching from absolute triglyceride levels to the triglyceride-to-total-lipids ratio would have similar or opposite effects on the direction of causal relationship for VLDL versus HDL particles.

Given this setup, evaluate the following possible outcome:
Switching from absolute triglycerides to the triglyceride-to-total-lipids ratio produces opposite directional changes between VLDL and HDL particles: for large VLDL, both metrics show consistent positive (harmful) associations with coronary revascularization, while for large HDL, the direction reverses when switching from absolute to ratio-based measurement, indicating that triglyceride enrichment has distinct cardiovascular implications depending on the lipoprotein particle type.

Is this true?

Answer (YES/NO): NO